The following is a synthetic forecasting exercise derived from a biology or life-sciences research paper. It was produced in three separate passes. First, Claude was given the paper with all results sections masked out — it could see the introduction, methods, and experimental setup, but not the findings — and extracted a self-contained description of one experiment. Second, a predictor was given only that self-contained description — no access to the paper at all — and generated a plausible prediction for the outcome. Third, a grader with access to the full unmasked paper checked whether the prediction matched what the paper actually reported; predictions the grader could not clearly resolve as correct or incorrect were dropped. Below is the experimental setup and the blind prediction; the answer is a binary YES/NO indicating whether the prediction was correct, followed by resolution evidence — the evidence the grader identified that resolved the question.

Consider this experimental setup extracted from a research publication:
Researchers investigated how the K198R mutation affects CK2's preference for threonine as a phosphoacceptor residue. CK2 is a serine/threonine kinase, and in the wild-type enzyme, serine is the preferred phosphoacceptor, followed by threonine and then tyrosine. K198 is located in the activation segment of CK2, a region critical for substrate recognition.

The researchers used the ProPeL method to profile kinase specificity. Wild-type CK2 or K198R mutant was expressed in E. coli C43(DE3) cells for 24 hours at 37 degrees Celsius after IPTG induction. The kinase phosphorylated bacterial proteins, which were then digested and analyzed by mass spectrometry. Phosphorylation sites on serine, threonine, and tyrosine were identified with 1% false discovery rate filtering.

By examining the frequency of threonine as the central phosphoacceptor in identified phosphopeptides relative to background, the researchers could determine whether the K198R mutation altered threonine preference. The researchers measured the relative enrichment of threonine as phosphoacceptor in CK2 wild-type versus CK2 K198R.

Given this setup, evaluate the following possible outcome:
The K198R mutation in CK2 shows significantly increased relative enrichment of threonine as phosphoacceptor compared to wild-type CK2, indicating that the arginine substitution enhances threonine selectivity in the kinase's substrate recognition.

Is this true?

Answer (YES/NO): NO